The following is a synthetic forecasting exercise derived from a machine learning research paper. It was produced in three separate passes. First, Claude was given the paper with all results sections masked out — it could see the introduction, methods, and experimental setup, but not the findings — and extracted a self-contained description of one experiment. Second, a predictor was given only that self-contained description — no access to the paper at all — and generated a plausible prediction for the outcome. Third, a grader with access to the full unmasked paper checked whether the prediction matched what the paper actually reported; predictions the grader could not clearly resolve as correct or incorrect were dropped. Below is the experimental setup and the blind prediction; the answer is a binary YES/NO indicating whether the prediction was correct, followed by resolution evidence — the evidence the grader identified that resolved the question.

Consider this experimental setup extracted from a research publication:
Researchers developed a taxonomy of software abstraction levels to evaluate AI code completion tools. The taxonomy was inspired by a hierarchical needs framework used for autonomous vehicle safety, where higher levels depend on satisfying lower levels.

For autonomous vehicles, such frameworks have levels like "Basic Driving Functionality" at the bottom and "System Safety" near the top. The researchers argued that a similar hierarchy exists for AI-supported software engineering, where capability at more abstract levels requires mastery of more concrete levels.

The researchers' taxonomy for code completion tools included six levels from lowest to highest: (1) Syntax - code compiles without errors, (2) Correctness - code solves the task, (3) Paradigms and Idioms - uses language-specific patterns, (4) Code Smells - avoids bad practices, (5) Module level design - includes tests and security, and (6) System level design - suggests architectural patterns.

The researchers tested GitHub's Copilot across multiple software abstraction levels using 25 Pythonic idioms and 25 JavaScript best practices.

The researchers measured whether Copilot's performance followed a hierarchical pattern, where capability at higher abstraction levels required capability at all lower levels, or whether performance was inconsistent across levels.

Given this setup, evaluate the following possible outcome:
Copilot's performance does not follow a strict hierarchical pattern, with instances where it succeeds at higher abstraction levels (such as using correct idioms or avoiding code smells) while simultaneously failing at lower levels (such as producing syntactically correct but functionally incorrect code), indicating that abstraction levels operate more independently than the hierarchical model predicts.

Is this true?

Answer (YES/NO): NO